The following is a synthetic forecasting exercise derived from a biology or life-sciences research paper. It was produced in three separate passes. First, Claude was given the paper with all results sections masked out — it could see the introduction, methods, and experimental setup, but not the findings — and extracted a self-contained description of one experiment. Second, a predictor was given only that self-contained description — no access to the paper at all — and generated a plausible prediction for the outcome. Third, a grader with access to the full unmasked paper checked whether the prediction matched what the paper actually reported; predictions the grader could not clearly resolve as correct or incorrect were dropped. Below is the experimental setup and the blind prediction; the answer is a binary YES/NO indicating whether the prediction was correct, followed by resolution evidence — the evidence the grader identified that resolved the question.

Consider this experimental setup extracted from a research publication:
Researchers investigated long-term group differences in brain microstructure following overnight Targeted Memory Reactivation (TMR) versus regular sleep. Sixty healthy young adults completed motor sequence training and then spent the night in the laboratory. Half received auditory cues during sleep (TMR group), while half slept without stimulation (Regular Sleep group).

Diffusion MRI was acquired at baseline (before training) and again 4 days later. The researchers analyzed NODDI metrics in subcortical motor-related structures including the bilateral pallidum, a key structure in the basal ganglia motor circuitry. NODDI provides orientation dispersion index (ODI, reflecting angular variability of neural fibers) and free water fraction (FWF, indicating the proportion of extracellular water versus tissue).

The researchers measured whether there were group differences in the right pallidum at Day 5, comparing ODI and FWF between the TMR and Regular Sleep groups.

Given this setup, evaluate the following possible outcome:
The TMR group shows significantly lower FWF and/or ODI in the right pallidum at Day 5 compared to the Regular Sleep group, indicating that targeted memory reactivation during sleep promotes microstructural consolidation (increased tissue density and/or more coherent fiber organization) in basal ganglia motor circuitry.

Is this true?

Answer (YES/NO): NO